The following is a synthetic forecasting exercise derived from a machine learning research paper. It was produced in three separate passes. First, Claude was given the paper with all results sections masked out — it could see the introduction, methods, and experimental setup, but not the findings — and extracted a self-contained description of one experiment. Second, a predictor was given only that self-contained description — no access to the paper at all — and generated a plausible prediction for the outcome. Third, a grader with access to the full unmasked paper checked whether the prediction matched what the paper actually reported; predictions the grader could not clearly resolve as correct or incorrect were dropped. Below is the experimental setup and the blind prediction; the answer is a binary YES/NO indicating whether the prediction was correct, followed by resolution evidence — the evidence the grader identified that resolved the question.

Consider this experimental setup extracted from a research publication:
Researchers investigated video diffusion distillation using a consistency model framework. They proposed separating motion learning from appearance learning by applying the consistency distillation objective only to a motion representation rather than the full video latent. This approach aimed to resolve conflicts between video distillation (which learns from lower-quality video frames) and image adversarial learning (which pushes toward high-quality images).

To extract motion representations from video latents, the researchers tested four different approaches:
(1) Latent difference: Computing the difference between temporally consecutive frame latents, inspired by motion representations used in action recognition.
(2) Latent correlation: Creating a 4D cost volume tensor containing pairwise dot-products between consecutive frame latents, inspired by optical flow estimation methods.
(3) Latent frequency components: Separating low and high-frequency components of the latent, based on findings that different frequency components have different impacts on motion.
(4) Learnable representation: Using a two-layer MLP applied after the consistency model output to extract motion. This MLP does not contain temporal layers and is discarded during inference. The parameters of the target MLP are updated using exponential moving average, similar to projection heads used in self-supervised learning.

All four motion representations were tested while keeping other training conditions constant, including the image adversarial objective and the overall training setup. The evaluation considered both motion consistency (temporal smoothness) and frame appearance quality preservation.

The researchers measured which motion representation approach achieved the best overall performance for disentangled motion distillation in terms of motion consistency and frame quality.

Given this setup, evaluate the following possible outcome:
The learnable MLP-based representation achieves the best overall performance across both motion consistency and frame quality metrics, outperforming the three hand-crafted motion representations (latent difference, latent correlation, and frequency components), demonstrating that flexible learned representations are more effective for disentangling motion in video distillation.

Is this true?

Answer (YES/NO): YES